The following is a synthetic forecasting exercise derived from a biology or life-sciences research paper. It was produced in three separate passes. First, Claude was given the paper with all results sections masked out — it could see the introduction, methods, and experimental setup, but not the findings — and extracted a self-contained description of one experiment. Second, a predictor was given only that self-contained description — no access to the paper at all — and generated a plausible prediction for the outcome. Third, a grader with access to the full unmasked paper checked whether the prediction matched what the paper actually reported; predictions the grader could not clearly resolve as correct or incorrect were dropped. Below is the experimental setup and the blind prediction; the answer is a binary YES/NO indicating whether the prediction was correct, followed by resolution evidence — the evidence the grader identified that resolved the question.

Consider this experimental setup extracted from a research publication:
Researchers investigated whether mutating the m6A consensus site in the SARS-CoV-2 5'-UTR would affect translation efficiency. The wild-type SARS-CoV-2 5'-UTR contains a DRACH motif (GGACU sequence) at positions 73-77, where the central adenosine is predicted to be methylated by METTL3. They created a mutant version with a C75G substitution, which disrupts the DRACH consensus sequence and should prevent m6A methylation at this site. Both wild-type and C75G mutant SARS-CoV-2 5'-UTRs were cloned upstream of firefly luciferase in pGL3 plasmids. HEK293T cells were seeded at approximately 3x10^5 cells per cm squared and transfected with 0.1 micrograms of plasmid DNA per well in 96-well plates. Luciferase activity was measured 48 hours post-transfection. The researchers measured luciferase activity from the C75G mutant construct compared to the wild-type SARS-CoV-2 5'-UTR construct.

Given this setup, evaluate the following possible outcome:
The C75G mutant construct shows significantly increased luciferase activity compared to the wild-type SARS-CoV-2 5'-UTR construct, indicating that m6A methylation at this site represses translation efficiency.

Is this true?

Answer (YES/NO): NO